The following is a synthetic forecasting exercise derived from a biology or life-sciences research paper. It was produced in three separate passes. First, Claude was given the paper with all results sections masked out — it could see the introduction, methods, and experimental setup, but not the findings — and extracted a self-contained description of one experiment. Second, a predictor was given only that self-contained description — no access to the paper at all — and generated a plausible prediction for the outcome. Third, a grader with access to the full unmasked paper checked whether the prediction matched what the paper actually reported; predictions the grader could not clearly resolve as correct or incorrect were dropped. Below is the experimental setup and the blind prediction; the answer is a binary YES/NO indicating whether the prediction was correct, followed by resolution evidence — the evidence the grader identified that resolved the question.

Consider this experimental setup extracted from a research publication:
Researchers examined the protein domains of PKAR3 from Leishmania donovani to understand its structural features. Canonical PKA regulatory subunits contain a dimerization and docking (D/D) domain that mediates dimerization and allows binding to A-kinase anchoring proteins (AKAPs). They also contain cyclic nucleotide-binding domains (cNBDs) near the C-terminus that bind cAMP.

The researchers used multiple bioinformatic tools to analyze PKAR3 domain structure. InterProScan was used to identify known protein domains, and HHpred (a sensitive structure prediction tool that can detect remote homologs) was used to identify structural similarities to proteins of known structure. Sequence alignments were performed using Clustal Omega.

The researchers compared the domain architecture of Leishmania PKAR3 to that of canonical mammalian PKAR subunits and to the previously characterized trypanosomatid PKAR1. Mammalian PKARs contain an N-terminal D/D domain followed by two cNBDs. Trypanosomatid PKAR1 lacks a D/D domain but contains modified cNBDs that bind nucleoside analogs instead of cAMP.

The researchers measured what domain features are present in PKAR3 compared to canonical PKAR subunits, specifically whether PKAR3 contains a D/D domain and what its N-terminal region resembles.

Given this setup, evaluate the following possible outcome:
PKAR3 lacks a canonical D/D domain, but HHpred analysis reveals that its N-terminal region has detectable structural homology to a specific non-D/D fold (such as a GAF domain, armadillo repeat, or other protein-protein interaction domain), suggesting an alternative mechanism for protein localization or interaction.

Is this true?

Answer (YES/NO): YES